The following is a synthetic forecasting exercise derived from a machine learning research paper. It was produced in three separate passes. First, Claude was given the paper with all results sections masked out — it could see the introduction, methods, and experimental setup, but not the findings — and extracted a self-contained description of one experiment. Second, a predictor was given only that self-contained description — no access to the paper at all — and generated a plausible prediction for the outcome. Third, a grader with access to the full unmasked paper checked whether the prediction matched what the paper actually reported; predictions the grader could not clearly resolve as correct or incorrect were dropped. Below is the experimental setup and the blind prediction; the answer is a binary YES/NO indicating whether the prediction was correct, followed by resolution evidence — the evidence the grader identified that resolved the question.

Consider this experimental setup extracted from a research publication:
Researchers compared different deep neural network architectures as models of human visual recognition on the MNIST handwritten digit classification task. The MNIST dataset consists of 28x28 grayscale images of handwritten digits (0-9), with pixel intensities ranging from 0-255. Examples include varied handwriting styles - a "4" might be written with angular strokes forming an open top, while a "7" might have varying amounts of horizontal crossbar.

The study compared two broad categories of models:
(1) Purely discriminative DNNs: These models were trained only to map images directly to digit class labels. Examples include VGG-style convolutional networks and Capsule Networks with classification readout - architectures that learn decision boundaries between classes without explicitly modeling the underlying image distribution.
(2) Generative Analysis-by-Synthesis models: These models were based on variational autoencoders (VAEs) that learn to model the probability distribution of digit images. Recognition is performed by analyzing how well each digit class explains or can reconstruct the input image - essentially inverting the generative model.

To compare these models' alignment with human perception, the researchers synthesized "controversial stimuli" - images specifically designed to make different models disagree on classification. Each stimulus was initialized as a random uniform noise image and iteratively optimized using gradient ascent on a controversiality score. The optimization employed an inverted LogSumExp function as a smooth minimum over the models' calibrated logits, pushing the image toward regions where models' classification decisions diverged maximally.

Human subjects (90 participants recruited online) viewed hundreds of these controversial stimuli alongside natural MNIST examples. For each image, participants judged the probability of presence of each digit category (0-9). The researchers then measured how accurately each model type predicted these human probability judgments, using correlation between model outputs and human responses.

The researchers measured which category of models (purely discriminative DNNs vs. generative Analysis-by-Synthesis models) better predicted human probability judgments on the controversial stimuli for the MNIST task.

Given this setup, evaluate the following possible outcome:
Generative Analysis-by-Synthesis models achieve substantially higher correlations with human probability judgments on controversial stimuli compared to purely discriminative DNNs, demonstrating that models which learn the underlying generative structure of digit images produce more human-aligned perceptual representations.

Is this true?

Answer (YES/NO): YES